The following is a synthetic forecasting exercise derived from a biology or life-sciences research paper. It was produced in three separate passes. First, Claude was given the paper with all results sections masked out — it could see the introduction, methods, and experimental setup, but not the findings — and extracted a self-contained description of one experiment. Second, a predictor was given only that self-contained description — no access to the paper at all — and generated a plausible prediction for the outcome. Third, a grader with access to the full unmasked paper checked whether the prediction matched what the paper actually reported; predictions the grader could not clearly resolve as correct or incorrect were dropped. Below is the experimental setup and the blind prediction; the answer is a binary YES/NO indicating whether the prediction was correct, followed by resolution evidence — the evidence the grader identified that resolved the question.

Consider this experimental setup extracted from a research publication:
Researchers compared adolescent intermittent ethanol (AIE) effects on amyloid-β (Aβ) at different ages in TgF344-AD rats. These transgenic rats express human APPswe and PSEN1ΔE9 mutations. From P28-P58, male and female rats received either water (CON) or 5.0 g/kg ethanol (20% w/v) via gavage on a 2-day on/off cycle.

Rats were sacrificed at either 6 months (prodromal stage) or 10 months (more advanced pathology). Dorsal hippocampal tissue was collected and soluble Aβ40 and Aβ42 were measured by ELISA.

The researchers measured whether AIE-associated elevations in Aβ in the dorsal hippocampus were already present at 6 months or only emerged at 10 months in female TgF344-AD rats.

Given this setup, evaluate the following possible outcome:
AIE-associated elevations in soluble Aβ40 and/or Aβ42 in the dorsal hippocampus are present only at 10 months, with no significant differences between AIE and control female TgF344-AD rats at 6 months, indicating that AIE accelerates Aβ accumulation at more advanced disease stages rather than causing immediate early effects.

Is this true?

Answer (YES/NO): YES